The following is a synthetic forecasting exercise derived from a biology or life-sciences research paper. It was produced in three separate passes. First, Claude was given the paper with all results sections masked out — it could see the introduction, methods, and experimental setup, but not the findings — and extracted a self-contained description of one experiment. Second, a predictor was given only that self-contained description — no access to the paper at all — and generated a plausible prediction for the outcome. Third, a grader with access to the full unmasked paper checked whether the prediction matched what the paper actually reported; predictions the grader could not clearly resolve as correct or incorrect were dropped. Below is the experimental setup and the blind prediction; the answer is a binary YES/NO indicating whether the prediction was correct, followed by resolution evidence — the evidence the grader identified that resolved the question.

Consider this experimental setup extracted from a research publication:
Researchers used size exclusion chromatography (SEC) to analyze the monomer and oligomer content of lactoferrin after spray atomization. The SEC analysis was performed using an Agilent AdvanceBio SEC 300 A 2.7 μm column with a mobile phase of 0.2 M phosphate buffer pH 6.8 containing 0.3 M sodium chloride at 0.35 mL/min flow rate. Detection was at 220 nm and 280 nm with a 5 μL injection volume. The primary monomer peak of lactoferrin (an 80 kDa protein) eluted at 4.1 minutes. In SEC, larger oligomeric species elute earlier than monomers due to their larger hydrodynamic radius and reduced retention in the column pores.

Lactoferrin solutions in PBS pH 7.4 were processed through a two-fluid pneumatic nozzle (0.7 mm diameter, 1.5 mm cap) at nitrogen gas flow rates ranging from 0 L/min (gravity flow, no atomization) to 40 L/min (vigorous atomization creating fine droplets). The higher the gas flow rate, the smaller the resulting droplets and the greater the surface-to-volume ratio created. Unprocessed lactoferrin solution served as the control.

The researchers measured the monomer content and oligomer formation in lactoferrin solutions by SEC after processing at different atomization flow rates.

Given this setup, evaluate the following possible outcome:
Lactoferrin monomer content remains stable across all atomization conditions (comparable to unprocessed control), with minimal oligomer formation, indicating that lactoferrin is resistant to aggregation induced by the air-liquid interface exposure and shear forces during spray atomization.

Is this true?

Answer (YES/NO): NO